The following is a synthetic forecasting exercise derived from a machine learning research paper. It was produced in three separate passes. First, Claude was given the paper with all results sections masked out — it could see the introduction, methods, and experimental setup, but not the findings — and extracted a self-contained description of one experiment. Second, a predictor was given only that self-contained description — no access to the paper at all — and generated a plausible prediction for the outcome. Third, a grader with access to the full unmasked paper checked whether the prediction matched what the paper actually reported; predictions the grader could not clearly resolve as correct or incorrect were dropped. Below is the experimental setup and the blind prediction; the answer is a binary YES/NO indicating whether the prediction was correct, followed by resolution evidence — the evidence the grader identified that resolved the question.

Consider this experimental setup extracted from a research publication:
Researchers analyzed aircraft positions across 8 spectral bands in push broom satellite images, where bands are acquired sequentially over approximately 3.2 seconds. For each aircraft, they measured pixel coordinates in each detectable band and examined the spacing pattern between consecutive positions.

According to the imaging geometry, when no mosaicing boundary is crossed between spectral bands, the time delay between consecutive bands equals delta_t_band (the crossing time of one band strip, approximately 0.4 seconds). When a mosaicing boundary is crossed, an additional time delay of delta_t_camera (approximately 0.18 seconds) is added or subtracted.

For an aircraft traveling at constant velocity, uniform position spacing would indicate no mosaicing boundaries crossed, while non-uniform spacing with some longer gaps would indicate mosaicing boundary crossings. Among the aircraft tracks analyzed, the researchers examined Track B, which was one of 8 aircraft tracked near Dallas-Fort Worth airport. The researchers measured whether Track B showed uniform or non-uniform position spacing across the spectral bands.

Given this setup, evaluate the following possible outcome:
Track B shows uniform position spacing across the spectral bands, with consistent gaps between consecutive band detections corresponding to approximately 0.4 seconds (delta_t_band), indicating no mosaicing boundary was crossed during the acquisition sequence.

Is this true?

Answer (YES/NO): YES